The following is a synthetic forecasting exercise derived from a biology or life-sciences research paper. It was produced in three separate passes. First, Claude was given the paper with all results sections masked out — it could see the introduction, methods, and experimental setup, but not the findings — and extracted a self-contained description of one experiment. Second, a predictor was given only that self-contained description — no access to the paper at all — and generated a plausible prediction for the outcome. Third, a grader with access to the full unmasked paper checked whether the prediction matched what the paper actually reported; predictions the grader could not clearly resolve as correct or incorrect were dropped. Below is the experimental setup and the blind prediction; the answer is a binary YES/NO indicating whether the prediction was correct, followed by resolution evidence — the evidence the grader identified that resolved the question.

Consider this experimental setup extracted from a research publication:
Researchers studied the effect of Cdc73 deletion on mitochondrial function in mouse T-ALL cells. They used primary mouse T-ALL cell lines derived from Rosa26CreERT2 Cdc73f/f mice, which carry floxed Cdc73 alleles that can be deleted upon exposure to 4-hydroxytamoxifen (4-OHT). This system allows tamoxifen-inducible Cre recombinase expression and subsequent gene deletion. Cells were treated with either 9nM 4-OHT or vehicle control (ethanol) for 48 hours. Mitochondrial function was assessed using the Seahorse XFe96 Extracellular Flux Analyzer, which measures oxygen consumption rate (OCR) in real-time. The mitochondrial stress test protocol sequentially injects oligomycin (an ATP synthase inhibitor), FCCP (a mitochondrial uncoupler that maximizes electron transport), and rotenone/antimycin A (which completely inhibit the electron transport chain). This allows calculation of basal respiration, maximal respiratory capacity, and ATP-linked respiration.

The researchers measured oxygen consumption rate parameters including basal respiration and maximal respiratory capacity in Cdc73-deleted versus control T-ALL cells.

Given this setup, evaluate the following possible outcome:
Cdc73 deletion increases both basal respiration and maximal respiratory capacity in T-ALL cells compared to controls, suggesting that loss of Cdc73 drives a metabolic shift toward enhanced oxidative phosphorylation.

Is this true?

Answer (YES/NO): NO